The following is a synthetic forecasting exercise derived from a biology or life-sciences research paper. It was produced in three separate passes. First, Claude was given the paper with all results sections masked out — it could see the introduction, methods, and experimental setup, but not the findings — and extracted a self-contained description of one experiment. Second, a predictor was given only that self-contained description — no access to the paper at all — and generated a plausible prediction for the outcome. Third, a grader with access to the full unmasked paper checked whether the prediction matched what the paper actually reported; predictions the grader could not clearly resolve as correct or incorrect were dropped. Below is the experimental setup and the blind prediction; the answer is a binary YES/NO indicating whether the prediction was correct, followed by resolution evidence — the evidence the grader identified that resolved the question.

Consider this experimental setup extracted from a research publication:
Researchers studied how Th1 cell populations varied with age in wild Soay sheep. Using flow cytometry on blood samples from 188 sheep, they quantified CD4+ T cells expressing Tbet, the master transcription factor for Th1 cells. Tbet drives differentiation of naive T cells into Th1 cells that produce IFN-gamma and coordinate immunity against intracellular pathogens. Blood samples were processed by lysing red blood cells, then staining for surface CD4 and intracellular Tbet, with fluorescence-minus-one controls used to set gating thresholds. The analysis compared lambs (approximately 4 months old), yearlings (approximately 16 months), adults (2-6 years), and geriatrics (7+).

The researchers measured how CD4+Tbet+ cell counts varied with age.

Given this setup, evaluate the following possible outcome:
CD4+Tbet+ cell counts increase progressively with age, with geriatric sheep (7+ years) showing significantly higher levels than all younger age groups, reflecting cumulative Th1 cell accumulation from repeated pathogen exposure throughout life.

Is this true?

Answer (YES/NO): NO